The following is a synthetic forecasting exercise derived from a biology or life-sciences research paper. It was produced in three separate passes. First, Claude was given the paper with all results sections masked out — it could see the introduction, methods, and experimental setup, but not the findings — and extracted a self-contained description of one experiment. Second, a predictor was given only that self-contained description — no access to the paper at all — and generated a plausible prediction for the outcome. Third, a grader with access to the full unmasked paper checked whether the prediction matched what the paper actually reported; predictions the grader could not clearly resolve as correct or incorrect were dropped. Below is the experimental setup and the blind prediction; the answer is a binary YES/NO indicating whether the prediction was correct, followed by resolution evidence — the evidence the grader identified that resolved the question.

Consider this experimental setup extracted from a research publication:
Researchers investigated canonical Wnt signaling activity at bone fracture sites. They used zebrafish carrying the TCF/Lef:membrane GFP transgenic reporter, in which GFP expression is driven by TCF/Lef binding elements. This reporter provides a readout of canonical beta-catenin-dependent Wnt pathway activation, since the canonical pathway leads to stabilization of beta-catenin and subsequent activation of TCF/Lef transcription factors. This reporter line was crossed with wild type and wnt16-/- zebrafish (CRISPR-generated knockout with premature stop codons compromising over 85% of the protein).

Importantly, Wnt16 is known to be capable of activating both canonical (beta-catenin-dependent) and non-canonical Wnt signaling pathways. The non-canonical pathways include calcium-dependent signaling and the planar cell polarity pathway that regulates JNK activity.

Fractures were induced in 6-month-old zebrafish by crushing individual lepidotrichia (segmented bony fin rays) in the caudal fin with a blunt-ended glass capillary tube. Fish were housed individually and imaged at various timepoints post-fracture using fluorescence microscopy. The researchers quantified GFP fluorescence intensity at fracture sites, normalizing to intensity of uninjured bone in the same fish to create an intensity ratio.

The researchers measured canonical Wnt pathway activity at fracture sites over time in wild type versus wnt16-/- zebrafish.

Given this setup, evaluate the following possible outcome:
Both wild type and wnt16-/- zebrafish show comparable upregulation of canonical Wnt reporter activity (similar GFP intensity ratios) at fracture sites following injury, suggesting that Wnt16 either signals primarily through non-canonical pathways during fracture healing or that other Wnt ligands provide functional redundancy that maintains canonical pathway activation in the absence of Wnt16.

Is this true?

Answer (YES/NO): NO